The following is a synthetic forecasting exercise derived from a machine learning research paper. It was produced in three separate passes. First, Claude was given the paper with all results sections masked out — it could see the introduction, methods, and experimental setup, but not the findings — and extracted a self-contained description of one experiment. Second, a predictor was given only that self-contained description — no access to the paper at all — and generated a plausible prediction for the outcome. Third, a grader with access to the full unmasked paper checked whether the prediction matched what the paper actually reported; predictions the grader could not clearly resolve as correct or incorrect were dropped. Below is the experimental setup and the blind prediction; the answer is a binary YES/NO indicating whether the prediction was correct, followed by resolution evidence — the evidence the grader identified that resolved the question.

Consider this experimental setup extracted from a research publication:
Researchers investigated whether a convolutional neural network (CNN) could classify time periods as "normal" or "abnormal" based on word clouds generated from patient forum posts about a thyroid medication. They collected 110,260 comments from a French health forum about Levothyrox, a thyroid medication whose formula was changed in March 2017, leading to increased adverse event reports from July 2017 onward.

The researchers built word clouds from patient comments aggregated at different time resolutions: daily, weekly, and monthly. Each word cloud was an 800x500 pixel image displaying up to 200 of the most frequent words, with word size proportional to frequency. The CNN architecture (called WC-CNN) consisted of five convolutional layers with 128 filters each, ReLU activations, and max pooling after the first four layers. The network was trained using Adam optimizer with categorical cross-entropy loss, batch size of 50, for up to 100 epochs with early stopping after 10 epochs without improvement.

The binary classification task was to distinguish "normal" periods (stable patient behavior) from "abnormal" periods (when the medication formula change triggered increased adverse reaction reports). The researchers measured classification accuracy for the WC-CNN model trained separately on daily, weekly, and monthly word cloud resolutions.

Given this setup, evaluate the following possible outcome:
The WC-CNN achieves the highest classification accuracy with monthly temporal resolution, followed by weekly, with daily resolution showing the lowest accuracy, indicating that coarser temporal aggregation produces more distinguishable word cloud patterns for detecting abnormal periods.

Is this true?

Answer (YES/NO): YES